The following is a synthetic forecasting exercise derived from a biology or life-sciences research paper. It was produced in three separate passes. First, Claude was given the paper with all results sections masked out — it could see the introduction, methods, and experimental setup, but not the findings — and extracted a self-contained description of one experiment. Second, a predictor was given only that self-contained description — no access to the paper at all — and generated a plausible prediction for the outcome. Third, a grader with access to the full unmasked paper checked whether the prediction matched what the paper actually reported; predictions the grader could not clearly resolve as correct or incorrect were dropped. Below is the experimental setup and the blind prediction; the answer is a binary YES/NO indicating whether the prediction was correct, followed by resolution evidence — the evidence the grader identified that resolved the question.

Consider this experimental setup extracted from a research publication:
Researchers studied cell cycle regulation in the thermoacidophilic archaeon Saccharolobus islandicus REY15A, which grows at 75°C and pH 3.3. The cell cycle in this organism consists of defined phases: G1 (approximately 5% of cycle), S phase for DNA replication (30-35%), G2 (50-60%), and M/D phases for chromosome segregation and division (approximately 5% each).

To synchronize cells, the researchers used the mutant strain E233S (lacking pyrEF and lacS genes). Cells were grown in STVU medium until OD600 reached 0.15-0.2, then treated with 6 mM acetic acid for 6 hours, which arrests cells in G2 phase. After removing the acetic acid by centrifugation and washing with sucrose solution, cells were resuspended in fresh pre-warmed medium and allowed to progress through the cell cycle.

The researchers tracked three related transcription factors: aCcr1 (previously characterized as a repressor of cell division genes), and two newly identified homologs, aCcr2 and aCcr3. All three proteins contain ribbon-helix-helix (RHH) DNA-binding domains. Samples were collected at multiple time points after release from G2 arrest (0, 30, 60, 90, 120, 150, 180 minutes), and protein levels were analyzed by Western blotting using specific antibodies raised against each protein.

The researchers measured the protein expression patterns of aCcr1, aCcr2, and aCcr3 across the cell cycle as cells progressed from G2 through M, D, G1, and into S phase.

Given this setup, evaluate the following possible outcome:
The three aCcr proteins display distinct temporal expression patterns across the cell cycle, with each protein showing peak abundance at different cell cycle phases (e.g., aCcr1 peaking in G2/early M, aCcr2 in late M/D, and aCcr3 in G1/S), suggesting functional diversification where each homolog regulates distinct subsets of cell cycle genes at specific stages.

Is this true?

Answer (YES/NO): NO